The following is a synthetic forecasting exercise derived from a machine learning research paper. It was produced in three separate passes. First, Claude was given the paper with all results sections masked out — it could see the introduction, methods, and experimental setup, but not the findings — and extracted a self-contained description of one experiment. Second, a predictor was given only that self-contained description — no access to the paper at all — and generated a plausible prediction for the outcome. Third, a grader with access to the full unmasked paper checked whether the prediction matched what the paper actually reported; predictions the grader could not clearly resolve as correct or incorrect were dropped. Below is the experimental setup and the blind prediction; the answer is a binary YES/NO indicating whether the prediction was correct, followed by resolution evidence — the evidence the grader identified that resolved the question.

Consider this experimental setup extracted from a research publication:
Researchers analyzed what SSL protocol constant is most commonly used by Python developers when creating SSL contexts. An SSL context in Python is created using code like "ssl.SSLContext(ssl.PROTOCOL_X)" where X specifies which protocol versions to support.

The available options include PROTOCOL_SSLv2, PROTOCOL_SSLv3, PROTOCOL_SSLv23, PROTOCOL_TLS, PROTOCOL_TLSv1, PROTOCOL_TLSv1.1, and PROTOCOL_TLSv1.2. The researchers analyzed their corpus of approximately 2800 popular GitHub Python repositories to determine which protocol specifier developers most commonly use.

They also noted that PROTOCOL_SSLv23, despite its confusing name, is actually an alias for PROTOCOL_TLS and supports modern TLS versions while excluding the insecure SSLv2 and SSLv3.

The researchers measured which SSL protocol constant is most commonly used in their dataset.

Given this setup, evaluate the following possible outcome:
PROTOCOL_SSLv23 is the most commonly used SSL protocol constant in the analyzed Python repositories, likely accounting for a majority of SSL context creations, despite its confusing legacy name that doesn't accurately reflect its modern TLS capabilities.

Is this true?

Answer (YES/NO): YES